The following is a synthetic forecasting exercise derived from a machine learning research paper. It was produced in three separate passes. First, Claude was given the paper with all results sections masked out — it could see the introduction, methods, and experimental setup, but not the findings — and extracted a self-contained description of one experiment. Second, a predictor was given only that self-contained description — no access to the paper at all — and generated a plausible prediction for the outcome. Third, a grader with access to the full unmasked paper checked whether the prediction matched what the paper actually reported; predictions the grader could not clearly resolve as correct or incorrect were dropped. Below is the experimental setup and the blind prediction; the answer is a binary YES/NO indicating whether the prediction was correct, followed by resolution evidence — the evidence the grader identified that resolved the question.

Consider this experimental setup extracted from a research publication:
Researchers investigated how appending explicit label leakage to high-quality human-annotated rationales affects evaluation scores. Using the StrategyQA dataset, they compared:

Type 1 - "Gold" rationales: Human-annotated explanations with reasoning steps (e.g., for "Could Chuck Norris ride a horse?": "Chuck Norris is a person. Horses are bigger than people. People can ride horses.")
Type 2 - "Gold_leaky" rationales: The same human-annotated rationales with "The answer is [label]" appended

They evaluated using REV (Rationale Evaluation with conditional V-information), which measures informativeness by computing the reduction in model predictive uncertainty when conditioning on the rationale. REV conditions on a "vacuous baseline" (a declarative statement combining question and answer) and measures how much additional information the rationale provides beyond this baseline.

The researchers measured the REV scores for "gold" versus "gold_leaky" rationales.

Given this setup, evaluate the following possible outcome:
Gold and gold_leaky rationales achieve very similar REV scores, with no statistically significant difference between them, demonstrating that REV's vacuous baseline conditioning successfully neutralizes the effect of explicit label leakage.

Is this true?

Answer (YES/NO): NO